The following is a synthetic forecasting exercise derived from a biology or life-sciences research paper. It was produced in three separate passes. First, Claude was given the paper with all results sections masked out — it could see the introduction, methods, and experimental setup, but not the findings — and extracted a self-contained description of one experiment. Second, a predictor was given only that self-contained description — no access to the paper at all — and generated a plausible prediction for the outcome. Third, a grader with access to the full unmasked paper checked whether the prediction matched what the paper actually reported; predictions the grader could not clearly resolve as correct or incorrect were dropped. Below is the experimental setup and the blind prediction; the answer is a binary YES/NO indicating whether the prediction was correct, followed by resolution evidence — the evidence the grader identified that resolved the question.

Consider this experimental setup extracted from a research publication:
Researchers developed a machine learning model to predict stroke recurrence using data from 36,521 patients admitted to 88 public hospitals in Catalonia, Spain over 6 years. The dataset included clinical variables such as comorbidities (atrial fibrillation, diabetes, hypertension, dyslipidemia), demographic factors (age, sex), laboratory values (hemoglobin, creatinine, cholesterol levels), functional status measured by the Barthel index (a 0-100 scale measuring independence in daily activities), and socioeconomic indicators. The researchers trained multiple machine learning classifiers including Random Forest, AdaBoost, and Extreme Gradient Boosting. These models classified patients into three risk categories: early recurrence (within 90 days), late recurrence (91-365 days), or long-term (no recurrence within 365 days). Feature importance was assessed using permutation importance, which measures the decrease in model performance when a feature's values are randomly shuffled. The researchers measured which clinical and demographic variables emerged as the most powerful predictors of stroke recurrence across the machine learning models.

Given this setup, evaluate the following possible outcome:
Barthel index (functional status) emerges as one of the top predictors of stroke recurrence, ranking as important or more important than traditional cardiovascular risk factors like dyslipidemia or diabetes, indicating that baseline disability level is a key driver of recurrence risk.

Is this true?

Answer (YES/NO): YES